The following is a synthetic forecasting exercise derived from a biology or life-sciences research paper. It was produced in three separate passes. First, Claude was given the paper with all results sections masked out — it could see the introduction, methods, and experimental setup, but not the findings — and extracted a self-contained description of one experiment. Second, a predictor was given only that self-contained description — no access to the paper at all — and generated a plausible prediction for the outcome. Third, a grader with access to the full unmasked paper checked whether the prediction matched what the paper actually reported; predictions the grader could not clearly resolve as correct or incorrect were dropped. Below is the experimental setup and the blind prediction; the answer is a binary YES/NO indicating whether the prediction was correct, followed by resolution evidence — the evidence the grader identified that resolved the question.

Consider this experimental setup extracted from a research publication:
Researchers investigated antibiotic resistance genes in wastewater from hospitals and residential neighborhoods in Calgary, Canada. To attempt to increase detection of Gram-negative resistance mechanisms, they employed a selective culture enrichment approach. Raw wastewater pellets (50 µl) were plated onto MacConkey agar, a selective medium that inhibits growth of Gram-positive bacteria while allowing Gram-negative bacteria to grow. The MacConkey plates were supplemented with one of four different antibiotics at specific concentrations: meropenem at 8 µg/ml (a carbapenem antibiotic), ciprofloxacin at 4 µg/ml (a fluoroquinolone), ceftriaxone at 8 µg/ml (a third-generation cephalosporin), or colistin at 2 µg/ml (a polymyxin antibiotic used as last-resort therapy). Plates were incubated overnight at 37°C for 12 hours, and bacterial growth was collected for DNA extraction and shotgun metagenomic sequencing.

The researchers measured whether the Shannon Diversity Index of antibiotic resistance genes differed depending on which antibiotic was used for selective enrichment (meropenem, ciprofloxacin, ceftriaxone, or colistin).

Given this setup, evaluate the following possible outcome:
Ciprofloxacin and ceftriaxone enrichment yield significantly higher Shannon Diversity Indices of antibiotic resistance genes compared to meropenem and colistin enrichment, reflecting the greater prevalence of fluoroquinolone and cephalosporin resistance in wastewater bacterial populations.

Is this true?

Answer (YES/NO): NO